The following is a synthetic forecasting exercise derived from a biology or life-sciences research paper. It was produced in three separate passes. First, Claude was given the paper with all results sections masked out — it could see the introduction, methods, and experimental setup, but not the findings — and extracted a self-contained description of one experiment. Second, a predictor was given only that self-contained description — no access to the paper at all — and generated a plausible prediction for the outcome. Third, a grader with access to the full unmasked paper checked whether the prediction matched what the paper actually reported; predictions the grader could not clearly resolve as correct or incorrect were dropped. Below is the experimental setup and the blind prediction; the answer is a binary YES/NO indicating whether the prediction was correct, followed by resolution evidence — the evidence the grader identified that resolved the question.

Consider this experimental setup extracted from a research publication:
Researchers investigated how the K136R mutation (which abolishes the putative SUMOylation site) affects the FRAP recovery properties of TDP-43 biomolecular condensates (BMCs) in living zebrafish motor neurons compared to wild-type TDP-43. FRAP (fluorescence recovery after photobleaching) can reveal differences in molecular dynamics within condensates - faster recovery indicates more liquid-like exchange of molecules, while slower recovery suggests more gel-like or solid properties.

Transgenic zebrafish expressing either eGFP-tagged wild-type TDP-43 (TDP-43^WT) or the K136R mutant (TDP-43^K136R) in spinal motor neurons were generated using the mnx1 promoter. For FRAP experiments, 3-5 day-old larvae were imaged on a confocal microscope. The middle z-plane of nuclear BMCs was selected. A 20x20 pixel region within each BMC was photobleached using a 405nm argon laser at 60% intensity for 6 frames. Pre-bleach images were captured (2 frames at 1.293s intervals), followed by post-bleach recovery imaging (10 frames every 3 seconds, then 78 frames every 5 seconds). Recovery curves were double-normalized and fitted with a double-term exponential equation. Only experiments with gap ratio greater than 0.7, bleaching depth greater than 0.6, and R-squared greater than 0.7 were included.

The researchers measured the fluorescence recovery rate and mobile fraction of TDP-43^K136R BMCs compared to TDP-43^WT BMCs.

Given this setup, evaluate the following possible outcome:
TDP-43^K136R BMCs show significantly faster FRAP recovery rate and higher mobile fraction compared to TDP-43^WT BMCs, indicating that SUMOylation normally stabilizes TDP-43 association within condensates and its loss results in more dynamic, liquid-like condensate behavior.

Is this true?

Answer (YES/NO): YES